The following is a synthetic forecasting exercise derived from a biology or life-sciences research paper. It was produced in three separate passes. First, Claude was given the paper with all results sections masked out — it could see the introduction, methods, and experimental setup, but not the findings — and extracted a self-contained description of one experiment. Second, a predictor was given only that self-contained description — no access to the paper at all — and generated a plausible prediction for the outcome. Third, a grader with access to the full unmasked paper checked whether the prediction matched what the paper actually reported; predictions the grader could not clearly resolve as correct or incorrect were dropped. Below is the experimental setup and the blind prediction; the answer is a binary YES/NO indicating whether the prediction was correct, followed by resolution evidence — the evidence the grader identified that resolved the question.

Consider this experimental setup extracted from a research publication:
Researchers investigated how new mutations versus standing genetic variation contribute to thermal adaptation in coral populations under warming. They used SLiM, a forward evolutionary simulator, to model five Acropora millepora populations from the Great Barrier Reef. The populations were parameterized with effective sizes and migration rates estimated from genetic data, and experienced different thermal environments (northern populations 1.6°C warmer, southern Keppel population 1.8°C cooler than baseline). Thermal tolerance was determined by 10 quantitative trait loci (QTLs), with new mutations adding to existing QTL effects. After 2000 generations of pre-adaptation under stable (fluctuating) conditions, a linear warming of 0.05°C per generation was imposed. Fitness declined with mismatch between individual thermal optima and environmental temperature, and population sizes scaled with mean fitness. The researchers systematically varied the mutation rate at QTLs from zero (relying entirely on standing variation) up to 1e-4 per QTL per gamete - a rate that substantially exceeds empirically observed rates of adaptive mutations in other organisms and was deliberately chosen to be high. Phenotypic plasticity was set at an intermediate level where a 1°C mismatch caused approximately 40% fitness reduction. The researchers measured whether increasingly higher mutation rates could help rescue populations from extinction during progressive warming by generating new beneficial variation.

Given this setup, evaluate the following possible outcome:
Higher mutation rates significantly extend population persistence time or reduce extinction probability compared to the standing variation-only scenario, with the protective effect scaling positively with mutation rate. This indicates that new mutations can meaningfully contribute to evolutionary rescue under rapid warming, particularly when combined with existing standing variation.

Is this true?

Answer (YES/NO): NO